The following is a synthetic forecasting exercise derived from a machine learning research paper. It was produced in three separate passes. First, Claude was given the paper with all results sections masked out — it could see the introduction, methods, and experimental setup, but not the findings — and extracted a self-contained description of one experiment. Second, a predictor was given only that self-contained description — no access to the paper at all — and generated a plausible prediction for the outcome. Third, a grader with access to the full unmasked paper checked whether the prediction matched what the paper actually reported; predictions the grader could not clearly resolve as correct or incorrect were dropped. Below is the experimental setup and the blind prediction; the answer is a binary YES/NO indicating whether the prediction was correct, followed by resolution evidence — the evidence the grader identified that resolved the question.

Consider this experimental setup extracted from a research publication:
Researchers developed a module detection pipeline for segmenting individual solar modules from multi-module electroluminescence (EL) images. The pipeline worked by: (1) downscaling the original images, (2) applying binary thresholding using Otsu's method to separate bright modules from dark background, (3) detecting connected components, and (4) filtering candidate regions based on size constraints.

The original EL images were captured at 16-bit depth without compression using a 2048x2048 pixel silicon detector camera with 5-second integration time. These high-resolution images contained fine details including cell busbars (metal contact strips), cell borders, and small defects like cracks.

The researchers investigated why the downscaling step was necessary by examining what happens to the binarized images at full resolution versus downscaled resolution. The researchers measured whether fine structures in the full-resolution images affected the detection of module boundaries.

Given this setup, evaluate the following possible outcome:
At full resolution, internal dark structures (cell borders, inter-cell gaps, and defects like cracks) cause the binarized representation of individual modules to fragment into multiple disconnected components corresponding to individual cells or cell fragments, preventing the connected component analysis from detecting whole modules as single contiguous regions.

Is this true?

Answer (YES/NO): YES